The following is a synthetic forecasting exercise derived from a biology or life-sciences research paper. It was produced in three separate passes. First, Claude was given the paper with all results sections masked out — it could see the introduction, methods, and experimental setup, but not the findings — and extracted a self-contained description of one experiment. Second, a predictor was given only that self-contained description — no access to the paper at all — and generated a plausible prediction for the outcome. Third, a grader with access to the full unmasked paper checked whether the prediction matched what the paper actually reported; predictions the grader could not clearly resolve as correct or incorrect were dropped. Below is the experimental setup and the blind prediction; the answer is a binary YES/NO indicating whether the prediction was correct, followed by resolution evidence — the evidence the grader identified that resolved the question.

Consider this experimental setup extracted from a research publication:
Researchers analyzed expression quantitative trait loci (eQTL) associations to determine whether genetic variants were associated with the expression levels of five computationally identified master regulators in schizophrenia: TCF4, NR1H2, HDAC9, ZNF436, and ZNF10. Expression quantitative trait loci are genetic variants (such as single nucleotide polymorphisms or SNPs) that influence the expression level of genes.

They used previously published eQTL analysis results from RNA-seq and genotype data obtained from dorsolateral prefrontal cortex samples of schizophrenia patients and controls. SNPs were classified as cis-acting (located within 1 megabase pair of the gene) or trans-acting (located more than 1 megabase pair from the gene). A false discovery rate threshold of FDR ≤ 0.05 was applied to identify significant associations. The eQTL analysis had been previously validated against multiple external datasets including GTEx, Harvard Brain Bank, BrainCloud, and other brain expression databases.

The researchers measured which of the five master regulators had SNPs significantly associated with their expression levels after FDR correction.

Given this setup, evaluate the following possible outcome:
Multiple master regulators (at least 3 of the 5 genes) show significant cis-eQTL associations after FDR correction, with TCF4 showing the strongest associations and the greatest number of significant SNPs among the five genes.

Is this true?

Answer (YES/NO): NO